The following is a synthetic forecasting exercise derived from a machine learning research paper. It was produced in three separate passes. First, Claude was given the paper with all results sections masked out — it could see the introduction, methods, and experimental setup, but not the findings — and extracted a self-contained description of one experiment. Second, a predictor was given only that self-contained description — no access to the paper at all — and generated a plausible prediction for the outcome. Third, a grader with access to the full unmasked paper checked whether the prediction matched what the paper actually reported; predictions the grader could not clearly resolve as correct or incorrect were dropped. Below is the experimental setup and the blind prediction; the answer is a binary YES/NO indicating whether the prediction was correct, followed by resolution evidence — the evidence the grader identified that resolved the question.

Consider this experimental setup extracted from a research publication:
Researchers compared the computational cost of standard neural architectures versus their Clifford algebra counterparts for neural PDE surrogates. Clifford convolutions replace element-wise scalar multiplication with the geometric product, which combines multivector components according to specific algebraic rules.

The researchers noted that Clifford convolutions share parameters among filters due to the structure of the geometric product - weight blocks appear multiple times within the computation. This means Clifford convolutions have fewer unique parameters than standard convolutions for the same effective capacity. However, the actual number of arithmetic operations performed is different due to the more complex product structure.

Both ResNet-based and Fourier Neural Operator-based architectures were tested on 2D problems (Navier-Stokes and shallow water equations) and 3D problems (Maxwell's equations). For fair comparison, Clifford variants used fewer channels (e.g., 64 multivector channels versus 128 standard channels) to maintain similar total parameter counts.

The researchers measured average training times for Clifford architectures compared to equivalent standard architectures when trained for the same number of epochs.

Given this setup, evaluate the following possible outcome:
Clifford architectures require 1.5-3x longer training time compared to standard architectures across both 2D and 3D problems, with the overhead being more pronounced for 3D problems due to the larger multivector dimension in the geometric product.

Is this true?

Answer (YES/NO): NO